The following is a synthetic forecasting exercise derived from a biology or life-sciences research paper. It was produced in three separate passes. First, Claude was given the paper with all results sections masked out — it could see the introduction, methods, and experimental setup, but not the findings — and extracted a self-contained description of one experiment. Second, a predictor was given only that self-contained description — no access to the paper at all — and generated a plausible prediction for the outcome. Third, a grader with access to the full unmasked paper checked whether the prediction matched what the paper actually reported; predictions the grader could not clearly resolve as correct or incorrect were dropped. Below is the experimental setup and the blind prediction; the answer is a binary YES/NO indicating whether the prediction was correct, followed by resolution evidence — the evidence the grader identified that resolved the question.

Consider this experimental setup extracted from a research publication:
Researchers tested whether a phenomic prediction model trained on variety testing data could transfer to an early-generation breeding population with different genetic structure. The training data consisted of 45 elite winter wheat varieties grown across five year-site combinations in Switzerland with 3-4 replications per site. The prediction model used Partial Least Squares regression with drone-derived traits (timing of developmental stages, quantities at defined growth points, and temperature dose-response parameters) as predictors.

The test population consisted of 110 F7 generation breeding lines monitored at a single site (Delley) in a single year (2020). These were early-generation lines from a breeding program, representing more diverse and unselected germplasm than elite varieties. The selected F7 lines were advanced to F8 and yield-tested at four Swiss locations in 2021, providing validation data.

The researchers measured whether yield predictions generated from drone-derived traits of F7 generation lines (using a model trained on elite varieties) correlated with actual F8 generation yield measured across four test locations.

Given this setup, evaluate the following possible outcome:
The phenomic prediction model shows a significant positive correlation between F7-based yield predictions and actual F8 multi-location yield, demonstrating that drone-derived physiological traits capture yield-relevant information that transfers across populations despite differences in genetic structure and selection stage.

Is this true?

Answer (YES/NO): YES